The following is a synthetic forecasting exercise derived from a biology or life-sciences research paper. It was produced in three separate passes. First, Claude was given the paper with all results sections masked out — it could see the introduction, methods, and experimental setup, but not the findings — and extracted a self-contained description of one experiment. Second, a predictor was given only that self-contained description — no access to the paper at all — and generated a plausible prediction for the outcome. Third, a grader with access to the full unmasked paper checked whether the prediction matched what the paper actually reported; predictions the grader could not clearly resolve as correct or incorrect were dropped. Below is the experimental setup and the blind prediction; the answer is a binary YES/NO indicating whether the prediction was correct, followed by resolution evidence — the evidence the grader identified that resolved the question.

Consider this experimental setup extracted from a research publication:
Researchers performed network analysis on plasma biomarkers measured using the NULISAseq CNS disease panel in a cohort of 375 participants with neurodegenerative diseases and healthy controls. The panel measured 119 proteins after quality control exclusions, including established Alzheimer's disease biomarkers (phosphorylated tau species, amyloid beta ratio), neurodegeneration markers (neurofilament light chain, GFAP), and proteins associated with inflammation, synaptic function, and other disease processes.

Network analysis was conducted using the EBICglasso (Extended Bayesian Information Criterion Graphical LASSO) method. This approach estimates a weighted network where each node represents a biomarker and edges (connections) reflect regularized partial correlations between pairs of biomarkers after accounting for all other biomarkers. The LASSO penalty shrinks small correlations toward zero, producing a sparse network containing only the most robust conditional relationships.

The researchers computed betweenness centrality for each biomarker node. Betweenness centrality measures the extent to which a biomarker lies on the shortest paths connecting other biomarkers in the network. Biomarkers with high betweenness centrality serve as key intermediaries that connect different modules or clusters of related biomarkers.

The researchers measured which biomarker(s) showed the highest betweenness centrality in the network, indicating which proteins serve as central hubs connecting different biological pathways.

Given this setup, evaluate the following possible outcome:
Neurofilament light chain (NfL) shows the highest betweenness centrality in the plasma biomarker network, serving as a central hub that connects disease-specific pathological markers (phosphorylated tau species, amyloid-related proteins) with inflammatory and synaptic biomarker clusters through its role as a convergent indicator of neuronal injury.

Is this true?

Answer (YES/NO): NO